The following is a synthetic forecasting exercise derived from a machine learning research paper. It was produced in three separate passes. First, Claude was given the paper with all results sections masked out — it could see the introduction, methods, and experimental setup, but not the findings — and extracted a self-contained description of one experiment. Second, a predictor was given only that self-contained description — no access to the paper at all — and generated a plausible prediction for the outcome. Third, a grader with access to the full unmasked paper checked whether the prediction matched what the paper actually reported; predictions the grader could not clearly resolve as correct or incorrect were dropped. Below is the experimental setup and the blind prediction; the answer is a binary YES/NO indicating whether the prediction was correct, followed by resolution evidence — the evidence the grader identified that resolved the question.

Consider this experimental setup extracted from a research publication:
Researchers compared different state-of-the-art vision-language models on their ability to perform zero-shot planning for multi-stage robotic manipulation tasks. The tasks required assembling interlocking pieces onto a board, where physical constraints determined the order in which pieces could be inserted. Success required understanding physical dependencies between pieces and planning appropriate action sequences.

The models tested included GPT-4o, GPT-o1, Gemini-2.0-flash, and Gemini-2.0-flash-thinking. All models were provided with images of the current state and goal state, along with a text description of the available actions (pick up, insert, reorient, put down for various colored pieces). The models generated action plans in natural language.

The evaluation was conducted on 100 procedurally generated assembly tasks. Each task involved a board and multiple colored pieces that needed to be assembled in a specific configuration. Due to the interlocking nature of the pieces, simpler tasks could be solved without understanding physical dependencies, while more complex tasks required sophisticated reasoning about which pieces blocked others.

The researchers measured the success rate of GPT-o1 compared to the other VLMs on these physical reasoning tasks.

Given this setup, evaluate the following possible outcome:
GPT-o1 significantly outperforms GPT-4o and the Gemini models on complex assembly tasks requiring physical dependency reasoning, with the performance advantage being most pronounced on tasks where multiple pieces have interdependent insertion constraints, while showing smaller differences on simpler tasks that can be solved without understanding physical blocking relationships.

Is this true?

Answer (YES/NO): NO